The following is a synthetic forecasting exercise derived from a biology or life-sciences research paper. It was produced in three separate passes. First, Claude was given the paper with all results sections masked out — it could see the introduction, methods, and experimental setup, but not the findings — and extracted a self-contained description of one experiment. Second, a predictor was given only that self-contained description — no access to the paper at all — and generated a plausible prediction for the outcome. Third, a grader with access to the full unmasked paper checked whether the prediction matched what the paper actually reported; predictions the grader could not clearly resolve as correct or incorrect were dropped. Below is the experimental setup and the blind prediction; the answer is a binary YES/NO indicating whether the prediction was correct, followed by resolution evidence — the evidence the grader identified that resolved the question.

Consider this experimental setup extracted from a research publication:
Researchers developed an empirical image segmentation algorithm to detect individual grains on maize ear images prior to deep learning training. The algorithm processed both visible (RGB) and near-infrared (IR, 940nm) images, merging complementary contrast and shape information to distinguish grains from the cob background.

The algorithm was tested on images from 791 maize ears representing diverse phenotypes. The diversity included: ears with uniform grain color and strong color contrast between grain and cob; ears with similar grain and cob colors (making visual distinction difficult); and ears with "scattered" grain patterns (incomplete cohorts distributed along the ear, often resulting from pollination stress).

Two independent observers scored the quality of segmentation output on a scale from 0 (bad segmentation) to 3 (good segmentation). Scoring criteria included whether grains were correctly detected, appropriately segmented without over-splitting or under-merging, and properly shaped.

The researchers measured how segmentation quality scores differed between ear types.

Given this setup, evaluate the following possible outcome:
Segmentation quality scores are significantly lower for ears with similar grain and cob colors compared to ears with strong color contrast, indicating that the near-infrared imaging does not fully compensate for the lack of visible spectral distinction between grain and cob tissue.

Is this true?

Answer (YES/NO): YES